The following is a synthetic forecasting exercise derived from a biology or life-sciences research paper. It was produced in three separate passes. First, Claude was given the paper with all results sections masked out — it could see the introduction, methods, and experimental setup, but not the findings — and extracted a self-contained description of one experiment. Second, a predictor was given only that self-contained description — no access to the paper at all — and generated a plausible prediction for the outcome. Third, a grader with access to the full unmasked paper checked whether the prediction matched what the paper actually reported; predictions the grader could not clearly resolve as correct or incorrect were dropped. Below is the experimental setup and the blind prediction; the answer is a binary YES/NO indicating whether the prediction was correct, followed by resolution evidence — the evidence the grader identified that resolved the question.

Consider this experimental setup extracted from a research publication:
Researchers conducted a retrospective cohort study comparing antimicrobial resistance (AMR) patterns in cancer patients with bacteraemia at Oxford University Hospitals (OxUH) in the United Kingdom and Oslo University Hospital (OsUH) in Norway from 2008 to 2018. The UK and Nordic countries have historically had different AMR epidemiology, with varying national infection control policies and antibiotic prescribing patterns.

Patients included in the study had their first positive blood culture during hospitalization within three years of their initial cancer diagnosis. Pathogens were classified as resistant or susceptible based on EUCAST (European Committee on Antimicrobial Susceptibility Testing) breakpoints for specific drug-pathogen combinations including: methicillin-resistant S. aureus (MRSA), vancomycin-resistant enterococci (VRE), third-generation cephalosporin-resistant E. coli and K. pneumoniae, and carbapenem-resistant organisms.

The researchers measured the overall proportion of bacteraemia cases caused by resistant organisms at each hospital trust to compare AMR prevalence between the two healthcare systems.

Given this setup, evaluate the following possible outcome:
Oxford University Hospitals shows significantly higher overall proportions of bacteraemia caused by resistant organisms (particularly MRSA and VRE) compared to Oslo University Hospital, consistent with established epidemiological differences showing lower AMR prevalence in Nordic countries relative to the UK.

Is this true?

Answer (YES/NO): YES